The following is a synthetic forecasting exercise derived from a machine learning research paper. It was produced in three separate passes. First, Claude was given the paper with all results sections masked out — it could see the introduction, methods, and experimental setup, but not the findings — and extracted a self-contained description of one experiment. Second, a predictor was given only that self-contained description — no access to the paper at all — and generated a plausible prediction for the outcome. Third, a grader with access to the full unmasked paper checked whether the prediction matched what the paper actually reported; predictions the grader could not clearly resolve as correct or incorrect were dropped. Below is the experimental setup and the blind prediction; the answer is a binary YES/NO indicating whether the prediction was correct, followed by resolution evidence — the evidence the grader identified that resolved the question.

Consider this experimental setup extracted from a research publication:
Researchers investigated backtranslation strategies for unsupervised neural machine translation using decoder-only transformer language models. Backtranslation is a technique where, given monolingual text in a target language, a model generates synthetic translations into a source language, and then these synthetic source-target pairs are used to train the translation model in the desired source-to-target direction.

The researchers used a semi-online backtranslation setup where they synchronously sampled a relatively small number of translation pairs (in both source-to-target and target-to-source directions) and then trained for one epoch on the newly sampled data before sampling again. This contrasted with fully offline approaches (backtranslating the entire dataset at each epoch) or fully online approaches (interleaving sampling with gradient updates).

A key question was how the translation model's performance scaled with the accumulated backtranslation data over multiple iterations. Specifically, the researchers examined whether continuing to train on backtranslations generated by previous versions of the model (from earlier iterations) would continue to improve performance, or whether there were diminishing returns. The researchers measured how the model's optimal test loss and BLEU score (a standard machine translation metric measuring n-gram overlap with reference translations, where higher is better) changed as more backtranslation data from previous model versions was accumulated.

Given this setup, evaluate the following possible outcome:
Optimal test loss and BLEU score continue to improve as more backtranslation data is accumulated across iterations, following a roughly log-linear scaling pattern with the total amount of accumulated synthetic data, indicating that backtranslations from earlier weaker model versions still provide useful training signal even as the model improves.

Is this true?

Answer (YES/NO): NO